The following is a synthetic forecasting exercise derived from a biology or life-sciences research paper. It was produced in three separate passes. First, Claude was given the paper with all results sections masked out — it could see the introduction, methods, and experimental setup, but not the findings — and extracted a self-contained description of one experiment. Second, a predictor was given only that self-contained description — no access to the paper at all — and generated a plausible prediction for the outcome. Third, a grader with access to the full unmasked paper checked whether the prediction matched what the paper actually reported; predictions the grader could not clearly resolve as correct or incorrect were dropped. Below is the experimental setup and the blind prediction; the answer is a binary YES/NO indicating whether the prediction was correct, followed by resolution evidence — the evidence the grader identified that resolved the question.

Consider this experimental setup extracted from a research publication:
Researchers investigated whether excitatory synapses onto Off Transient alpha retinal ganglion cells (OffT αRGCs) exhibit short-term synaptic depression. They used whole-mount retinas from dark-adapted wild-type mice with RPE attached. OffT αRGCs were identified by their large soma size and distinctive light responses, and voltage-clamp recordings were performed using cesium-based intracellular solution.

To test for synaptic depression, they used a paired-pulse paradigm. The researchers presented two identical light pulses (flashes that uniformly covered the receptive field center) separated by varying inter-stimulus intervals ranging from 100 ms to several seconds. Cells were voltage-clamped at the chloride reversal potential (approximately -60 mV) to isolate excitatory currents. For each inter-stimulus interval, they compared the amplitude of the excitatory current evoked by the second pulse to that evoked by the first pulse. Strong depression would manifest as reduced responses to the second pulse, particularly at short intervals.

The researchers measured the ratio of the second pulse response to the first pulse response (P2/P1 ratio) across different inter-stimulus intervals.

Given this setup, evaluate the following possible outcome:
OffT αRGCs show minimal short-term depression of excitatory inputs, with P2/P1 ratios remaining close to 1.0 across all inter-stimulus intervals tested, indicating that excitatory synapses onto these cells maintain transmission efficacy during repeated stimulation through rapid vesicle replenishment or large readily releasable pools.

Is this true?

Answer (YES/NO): NO